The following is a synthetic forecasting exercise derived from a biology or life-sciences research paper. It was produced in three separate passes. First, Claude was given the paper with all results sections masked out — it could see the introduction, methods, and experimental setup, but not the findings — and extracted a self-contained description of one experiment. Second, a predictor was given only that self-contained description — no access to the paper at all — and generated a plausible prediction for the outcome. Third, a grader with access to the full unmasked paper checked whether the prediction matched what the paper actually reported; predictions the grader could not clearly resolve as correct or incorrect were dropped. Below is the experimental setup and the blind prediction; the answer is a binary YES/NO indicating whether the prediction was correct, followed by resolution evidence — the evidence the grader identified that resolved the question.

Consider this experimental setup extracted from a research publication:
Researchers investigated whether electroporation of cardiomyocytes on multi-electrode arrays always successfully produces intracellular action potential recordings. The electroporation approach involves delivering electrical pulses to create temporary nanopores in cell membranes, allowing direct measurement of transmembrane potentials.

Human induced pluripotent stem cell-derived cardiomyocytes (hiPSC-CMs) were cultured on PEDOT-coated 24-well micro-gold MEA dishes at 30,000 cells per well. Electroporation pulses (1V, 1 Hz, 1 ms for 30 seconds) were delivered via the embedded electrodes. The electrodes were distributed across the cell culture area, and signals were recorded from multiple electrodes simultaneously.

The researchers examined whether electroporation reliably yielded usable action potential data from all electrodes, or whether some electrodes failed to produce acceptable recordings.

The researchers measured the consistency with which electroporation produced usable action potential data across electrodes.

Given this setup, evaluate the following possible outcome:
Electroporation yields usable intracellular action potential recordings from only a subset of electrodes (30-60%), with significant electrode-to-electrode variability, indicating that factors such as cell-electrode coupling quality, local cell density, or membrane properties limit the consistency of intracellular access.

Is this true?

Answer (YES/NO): YES